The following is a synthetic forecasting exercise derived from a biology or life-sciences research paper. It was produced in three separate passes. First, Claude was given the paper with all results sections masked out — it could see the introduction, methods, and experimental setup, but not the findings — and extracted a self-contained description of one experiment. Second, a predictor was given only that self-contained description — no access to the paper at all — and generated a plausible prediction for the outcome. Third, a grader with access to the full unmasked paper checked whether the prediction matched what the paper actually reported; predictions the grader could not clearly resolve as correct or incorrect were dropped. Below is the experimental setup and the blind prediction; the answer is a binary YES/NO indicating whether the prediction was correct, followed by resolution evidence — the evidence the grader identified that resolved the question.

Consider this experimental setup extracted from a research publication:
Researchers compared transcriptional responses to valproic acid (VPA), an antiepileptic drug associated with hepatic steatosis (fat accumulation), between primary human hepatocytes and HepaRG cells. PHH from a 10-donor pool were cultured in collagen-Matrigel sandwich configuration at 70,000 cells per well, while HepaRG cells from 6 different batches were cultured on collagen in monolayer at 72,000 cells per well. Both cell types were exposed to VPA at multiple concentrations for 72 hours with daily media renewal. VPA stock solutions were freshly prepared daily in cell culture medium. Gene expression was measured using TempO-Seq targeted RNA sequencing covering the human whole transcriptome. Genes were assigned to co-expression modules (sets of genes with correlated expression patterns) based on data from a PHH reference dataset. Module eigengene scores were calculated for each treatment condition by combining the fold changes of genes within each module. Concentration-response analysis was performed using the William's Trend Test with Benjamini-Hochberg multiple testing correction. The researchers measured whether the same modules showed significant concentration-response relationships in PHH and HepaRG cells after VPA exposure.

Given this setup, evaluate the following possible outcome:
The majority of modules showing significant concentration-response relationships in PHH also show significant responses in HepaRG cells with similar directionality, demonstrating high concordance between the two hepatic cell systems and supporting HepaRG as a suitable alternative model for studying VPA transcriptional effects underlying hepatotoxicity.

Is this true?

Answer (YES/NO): YES